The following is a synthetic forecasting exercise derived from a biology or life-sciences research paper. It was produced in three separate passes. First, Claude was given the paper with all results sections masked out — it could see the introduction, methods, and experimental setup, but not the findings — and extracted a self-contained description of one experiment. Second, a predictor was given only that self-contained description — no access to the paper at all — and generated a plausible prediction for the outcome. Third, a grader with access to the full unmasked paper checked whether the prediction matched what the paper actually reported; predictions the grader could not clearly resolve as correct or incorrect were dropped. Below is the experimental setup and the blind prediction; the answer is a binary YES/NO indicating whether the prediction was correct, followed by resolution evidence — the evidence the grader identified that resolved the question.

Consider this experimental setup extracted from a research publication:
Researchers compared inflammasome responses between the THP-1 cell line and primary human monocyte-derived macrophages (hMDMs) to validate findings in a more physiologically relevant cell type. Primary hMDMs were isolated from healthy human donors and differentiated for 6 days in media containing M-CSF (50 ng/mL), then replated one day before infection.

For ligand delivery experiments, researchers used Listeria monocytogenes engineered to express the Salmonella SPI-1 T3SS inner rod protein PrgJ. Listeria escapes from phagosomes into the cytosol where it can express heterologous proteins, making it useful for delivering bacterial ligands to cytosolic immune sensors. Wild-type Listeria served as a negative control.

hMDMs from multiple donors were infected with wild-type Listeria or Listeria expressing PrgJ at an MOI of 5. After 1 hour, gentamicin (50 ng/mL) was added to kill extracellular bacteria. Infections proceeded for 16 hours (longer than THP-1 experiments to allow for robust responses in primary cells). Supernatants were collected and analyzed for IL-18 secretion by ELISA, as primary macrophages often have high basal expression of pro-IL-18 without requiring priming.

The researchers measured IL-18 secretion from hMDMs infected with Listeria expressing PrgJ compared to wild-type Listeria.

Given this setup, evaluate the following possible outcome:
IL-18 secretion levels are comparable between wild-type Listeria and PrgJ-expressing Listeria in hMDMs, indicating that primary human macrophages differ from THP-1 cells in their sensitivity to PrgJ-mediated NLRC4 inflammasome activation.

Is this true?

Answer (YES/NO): NO